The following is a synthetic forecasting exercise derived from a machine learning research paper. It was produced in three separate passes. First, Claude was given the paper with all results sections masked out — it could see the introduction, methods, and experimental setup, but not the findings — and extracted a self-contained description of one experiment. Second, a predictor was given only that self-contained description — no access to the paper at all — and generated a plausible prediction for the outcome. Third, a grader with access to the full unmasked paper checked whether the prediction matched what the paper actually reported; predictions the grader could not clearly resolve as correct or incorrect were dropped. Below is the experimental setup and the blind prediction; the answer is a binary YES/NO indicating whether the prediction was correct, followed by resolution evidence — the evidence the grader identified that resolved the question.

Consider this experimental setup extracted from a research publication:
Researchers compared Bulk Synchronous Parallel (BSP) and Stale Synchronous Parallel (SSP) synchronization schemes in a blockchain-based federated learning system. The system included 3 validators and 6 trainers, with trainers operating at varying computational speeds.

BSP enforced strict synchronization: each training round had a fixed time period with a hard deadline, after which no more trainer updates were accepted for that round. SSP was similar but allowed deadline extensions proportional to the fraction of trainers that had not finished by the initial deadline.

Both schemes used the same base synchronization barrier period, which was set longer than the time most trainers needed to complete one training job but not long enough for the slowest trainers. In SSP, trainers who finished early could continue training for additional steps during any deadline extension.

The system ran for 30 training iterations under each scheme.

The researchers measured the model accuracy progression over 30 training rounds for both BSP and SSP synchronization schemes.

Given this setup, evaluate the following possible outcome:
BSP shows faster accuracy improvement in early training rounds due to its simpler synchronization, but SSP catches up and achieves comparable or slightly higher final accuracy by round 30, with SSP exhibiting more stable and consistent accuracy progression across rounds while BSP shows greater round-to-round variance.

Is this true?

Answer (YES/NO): NO